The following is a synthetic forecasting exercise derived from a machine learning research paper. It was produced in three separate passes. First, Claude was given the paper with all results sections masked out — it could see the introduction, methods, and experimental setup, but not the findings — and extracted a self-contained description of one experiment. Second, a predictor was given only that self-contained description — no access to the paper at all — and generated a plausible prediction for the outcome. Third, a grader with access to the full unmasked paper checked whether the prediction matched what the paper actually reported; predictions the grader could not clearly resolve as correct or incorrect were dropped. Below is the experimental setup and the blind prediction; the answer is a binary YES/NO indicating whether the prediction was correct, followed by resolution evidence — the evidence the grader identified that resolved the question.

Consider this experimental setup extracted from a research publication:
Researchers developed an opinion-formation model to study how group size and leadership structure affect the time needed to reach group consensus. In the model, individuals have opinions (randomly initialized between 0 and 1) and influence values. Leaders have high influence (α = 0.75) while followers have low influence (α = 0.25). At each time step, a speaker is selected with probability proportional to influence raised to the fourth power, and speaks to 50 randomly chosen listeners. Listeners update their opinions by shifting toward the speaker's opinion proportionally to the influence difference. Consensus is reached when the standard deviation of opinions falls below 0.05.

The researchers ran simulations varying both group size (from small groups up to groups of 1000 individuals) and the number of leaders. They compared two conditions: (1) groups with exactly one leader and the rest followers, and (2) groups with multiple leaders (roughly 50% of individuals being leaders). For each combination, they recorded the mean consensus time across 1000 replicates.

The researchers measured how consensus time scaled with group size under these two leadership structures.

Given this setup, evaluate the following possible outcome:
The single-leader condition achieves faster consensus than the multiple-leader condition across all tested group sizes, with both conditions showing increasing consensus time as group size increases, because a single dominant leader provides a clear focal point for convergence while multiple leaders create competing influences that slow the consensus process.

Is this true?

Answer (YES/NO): YES